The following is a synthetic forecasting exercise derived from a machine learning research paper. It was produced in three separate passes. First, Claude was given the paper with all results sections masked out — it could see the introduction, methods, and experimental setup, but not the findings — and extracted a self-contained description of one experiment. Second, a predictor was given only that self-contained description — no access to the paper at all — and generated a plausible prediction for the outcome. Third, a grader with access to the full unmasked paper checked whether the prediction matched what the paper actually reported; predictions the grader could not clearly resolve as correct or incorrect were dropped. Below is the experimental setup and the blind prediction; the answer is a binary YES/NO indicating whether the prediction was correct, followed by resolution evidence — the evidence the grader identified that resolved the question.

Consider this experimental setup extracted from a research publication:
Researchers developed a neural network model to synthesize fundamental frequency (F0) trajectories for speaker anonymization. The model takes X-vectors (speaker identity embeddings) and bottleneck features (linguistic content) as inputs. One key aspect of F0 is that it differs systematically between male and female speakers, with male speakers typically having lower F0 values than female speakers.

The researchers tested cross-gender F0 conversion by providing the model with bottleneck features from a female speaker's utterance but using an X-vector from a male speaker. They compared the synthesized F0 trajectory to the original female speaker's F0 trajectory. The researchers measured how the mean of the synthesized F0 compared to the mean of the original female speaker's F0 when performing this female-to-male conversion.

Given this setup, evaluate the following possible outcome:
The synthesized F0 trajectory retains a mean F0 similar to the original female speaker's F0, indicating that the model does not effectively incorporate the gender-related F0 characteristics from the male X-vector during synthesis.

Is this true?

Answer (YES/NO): NO